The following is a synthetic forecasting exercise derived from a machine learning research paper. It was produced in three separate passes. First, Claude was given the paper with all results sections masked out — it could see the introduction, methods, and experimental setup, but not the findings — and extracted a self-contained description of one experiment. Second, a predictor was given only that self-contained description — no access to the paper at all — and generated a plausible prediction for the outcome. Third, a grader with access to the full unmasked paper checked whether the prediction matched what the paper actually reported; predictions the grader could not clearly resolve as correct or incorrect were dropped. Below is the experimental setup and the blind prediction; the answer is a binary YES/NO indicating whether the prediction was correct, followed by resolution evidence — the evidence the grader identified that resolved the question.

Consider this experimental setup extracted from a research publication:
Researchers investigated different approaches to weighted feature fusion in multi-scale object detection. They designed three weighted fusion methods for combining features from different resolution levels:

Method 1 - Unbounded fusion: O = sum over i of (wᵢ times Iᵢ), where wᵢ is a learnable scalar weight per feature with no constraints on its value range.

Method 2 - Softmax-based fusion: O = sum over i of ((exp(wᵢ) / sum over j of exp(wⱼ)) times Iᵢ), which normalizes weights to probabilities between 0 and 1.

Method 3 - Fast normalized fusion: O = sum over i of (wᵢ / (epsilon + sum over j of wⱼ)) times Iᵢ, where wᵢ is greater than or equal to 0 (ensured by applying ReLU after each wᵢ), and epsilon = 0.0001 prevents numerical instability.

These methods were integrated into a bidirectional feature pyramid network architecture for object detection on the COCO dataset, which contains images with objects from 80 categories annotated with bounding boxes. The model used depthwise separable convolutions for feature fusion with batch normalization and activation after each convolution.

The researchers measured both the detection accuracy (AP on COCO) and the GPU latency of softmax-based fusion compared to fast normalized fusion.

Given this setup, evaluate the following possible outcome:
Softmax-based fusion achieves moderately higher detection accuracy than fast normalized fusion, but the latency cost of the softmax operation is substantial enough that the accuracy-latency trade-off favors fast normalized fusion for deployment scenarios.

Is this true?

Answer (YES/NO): NO